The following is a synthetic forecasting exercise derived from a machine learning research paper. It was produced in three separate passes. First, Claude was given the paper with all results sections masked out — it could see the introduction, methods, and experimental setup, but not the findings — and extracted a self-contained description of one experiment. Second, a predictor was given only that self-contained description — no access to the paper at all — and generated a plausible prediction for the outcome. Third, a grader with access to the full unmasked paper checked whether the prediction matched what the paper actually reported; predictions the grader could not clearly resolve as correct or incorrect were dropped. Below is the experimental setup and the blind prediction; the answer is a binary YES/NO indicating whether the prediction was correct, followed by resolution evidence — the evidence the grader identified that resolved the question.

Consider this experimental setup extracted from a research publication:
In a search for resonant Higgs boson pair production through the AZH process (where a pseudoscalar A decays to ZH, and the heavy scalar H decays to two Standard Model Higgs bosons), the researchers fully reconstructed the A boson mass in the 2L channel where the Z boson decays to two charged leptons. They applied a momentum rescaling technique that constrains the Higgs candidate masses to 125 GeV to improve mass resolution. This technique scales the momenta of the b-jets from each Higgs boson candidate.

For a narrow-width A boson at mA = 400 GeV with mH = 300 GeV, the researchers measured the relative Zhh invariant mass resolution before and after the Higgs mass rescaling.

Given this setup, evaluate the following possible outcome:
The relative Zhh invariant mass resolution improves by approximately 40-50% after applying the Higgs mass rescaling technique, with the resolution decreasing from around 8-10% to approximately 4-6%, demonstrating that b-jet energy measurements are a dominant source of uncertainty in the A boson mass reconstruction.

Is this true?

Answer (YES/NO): NO